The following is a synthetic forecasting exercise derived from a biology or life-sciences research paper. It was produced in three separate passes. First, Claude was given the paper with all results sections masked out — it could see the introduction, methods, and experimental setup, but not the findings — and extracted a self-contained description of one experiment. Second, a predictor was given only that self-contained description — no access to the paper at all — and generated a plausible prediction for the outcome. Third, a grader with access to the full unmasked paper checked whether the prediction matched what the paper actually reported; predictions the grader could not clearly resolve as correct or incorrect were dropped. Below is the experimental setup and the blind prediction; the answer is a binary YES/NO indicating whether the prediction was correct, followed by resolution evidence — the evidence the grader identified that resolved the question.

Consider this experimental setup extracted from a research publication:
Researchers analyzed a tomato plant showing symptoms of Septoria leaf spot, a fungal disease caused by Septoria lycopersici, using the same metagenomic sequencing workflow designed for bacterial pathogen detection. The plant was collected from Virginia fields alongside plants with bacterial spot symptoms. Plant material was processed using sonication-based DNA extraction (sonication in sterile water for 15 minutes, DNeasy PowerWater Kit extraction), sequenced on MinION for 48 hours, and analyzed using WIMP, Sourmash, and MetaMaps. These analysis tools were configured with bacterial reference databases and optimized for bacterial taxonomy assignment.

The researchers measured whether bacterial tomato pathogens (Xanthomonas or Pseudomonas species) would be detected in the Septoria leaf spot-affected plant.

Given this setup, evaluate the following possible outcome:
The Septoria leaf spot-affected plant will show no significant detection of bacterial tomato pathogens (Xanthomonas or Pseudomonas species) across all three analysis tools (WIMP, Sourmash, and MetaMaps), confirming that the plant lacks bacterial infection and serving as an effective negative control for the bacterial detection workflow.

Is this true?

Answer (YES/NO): NO